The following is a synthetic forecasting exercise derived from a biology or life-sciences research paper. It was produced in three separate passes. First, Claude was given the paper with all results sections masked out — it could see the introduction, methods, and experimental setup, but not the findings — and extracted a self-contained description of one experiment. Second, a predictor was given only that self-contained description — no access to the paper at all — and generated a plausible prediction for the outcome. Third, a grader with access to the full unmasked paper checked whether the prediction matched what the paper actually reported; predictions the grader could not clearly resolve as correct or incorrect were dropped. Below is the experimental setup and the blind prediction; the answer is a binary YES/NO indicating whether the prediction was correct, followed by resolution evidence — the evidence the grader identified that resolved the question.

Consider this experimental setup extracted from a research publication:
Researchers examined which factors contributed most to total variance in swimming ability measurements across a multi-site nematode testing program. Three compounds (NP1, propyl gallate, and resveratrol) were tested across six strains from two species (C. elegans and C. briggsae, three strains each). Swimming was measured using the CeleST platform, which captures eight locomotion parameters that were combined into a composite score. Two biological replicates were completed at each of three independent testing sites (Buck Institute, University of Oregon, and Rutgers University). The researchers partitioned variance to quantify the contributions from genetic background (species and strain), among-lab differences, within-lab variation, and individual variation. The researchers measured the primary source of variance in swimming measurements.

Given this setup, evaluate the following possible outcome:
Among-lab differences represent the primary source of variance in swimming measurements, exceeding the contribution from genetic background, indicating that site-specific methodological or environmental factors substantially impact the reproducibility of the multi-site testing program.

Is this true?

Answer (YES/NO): NO